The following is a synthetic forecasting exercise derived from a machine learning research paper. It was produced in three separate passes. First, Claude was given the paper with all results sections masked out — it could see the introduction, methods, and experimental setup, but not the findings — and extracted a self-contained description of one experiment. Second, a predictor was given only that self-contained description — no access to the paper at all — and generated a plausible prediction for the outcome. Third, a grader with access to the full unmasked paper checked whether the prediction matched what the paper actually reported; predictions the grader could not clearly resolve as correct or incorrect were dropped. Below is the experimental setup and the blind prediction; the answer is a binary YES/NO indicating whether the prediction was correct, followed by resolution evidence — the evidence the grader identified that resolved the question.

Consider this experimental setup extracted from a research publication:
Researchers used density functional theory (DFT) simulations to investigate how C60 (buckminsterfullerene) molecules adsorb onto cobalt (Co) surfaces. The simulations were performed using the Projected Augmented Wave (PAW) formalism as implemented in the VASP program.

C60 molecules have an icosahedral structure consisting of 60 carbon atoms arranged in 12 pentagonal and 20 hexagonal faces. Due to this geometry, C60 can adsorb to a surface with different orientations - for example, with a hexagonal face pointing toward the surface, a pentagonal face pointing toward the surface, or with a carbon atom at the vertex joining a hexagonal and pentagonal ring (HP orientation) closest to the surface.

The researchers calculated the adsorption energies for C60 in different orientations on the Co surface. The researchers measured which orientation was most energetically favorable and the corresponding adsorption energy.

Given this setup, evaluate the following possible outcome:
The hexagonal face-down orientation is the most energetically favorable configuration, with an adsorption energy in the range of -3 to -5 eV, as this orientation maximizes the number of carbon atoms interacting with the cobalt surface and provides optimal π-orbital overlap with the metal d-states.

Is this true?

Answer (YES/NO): NO